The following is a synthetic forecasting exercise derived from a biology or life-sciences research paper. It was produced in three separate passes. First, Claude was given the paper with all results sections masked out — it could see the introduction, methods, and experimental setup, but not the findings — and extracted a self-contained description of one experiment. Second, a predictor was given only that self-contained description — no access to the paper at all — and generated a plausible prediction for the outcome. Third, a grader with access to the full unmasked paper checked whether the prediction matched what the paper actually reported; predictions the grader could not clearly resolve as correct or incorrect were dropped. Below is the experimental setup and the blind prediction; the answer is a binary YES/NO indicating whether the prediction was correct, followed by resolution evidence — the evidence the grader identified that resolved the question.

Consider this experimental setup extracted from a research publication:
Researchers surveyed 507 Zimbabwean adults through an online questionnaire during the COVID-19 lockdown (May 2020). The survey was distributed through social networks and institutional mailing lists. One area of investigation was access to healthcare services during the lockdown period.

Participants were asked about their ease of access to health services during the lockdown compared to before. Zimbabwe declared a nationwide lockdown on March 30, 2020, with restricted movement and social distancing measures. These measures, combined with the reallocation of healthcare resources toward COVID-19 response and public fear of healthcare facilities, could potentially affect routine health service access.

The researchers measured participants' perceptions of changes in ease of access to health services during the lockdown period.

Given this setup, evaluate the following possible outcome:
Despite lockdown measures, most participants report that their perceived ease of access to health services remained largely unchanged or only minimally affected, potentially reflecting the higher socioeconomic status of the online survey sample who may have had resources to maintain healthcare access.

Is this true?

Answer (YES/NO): NO